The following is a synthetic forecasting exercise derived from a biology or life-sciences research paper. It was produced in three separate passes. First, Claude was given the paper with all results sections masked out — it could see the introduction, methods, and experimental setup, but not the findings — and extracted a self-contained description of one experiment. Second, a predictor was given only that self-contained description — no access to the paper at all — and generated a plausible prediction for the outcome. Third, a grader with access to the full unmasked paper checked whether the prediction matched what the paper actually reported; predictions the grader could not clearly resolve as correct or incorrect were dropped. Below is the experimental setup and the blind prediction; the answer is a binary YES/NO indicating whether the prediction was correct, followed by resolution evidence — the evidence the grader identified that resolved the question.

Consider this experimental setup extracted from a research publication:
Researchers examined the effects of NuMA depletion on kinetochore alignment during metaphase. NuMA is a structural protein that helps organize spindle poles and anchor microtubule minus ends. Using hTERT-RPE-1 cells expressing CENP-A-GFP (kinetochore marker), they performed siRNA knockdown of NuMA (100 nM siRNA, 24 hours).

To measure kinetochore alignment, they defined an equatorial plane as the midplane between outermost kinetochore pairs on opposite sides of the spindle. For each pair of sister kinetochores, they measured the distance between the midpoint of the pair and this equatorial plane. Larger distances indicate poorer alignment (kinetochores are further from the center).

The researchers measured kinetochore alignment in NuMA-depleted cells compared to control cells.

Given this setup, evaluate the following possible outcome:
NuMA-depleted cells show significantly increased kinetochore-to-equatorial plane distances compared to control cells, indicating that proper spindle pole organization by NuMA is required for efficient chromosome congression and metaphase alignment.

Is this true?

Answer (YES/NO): NO